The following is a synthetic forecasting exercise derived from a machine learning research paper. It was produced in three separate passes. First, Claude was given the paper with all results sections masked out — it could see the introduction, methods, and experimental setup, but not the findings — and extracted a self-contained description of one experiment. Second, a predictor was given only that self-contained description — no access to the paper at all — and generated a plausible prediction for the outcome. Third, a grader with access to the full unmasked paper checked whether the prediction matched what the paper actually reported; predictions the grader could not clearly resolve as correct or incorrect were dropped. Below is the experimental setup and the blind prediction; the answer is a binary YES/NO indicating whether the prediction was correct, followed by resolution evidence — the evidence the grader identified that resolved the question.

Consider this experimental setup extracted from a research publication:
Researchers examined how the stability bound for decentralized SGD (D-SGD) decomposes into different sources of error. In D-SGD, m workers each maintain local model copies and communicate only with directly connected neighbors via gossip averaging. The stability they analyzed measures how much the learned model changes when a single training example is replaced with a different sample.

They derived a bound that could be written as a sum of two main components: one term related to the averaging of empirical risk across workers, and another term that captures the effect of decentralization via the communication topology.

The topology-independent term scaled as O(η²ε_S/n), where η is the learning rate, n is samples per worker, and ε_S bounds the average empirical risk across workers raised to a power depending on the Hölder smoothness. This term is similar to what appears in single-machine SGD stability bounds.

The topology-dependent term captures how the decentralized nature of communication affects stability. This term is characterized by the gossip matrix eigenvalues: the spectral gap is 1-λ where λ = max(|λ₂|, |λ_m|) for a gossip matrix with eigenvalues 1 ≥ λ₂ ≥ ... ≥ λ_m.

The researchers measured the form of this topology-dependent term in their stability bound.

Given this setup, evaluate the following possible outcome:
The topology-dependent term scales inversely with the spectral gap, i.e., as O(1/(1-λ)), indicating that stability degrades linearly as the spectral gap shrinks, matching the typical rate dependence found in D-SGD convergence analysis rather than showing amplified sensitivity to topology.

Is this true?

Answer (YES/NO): NO